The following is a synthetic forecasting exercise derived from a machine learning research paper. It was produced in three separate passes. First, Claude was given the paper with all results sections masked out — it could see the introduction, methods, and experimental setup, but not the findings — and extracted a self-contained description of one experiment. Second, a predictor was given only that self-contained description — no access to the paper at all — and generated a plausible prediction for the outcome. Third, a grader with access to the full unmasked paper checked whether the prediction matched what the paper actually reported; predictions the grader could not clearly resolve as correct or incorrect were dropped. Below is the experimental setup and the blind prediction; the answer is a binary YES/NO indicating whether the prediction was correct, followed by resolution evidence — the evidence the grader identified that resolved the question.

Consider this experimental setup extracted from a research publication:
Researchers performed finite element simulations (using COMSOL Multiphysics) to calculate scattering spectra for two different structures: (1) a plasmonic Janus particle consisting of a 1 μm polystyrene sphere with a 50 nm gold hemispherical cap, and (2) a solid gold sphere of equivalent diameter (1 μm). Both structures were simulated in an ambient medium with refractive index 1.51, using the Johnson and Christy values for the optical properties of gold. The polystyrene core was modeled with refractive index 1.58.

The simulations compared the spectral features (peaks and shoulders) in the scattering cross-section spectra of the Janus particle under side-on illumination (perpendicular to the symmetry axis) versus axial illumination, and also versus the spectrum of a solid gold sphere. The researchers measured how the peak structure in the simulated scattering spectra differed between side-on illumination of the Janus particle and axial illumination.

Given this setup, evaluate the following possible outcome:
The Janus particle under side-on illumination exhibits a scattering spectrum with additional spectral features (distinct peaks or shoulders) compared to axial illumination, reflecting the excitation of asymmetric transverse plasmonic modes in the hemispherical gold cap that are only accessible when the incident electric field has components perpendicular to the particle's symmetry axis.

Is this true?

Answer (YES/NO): NO